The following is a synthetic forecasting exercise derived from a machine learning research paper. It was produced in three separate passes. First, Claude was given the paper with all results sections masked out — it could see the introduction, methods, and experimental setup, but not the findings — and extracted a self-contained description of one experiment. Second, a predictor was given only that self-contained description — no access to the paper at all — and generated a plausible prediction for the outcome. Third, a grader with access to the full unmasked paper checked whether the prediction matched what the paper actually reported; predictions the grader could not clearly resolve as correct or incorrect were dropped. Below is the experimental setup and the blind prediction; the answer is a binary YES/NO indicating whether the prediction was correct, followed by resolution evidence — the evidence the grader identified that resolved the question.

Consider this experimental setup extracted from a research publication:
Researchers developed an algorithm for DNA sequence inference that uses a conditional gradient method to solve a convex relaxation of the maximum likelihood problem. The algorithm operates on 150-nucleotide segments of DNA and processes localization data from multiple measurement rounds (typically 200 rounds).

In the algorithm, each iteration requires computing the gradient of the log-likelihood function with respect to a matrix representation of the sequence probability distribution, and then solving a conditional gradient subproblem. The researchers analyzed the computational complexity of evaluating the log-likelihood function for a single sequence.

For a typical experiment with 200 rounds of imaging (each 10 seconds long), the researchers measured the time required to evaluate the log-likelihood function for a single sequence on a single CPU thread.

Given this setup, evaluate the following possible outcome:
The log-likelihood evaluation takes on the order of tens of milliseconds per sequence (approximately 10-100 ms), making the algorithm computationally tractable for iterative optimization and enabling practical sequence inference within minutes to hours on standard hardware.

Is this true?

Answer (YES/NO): NO